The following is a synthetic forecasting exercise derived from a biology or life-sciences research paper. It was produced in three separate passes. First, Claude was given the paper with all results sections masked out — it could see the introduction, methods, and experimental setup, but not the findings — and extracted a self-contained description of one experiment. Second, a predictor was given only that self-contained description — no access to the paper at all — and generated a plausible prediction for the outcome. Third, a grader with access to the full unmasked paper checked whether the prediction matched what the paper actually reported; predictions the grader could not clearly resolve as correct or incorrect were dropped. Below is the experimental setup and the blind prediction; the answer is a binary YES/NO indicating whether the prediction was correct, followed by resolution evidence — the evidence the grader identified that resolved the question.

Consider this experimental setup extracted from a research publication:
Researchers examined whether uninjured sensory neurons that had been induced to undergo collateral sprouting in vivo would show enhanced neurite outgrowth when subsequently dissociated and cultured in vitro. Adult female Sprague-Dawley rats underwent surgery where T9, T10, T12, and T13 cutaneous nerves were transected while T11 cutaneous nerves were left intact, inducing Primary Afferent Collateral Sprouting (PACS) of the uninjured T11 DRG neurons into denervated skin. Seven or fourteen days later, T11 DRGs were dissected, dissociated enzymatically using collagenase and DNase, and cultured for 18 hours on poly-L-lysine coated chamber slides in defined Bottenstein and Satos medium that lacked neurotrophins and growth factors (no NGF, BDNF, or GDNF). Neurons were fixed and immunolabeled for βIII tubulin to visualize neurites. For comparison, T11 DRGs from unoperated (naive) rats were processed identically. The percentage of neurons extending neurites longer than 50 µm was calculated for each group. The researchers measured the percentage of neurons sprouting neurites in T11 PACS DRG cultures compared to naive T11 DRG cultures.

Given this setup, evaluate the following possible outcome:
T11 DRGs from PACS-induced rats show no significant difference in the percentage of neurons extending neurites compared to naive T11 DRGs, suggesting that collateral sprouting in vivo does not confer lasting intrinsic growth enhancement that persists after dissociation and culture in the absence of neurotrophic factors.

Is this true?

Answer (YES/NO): NO